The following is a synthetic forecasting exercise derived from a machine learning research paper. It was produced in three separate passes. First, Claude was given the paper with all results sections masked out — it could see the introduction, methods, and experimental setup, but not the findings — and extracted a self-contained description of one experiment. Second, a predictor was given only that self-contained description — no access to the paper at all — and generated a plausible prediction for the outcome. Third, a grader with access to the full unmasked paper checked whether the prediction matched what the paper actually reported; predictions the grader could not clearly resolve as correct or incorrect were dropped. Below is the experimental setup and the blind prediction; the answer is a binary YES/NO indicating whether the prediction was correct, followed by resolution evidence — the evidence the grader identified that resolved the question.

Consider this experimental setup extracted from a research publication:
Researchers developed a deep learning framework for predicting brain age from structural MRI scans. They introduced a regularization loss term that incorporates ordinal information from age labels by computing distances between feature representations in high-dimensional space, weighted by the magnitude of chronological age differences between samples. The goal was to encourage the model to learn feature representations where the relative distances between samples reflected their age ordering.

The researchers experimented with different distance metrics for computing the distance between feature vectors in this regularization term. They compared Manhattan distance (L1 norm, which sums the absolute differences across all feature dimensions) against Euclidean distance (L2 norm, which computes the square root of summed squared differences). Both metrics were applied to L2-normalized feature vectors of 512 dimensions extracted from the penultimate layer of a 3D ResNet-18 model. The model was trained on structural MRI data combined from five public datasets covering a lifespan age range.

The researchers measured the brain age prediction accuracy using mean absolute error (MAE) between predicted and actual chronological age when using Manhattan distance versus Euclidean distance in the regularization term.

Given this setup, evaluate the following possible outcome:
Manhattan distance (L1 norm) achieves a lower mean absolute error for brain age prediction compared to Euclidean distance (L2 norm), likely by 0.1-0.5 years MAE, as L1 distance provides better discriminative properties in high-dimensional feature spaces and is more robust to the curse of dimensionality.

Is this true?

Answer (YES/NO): YES